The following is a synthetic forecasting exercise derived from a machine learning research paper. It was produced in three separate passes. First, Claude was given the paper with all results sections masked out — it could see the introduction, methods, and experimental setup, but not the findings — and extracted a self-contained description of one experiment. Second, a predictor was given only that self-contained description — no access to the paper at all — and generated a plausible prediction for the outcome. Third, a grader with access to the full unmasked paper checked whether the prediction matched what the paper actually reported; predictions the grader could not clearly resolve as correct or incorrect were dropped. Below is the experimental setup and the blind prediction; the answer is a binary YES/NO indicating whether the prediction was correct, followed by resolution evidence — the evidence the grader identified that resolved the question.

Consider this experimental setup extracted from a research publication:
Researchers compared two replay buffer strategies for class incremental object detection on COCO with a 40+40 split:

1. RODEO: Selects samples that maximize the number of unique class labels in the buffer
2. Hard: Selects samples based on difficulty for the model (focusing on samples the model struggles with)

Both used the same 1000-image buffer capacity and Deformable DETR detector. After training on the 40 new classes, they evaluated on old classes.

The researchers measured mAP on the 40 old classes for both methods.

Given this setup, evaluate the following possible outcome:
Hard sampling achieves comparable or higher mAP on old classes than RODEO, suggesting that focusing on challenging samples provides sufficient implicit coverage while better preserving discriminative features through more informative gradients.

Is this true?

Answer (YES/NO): NO